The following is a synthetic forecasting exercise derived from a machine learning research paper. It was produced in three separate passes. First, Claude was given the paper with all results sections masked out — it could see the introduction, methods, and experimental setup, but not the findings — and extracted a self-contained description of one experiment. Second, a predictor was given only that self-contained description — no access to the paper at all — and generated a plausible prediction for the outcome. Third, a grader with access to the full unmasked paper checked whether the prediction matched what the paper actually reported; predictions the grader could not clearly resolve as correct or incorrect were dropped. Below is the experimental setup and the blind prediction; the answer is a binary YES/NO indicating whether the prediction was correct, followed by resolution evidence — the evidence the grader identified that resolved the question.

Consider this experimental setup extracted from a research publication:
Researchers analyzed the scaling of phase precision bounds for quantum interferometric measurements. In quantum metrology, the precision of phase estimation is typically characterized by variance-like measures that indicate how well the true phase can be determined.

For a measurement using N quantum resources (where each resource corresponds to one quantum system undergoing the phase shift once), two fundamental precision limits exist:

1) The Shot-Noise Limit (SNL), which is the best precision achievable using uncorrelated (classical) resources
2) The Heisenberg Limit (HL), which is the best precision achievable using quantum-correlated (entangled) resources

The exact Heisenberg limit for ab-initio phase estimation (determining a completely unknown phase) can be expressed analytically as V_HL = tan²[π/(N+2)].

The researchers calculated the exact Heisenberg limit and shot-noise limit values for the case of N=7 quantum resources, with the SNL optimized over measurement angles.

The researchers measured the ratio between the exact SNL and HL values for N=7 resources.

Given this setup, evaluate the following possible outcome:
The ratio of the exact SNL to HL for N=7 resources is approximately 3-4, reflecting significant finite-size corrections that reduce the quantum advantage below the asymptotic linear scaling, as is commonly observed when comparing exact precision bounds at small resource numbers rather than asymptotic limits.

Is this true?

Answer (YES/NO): NO